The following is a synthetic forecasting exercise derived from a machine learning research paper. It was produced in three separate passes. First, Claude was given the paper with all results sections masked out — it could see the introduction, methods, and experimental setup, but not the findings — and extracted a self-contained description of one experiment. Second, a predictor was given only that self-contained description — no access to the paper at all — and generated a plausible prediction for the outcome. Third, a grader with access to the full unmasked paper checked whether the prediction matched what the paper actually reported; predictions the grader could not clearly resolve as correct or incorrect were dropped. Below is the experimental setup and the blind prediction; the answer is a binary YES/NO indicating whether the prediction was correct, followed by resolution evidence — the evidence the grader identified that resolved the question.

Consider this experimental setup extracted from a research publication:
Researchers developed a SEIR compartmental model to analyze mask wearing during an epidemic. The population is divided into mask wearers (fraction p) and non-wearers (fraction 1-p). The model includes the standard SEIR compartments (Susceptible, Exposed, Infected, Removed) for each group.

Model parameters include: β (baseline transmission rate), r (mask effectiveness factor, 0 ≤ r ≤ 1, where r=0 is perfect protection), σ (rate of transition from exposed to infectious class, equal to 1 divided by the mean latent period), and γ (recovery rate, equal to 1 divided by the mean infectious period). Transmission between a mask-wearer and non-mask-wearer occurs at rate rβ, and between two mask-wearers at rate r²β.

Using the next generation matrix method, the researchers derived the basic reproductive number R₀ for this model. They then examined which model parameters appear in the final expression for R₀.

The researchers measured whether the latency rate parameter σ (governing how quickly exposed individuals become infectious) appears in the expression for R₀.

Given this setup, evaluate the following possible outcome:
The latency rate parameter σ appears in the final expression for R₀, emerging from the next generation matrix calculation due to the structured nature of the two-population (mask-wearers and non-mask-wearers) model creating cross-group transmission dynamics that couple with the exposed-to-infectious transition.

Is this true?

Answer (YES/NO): NO